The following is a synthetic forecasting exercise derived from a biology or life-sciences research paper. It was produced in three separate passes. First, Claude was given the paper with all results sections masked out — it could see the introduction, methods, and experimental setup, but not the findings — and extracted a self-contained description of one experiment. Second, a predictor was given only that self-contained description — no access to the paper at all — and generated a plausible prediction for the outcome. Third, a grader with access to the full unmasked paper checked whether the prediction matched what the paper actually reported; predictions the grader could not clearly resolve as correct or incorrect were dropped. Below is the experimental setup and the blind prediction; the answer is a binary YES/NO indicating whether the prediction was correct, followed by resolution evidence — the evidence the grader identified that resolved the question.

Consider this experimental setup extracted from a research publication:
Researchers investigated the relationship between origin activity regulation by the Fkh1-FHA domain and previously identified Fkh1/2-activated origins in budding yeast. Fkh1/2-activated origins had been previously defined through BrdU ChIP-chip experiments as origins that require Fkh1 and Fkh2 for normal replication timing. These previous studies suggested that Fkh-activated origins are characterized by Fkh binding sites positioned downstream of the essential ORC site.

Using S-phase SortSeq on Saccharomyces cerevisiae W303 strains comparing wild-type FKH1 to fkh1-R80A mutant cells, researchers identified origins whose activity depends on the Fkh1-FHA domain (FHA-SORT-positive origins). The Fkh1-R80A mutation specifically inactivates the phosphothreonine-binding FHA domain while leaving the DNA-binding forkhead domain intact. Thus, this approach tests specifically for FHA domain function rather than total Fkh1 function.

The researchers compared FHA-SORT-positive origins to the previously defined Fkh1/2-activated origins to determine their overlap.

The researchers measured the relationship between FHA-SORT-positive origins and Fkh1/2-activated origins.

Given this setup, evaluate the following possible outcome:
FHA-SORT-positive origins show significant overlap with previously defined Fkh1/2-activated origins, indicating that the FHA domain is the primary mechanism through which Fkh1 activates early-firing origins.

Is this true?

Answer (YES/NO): YES